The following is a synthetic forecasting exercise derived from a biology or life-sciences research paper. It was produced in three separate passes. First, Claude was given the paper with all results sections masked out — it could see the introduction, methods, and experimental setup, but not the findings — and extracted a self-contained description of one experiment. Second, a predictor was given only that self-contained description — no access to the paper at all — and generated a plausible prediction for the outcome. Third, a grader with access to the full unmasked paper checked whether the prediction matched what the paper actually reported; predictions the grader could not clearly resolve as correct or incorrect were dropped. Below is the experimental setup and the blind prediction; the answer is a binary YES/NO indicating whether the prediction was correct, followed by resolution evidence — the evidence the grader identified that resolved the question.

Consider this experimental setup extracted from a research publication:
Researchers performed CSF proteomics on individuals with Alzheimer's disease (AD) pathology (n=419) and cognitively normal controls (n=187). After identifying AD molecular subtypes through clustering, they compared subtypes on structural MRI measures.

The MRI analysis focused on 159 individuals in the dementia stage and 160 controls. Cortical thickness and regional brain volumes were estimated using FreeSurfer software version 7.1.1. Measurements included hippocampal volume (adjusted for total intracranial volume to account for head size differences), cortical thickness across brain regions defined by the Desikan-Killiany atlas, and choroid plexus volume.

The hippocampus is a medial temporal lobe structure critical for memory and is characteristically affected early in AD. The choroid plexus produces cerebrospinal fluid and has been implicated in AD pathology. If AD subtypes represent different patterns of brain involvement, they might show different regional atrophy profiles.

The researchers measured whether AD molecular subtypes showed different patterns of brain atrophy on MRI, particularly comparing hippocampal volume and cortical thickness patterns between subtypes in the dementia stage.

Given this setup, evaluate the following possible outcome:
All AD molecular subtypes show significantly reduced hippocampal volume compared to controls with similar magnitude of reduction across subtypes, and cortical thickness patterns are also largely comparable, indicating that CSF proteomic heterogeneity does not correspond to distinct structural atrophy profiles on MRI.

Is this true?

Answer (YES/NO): NO